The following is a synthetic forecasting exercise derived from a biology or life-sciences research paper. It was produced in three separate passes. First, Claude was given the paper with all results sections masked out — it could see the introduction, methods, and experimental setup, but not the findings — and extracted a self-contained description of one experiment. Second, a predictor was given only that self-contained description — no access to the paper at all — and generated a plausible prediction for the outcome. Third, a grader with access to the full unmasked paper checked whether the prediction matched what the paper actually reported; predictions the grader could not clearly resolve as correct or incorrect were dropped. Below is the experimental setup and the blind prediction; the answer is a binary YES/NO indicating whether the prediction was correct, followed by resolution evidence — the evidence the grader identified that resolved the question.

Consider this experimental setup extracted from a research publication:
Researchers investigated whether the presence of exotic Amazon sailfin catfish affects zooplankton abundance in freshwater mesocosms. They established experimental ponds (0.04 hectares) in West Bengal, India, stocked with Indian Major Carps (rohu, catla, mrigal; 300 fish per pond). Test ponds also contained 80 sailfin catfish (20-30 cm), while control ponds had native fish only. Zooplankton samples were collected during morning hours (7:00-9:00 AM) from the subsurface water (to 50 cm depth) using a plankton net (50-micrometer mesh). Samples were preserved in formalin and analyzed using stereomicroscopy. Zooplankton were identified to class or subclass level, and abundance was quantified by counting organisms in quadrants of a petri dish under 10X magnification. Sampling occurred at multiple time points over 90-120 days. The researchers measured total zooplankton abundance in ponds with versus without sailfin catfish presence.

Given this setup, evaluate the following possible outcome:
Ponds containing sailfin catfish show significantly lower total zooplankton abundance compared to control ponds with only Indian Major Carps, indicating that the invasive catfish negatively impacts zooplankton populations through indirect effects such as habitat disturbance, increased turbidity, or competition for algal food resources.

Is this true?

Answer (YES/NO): NO